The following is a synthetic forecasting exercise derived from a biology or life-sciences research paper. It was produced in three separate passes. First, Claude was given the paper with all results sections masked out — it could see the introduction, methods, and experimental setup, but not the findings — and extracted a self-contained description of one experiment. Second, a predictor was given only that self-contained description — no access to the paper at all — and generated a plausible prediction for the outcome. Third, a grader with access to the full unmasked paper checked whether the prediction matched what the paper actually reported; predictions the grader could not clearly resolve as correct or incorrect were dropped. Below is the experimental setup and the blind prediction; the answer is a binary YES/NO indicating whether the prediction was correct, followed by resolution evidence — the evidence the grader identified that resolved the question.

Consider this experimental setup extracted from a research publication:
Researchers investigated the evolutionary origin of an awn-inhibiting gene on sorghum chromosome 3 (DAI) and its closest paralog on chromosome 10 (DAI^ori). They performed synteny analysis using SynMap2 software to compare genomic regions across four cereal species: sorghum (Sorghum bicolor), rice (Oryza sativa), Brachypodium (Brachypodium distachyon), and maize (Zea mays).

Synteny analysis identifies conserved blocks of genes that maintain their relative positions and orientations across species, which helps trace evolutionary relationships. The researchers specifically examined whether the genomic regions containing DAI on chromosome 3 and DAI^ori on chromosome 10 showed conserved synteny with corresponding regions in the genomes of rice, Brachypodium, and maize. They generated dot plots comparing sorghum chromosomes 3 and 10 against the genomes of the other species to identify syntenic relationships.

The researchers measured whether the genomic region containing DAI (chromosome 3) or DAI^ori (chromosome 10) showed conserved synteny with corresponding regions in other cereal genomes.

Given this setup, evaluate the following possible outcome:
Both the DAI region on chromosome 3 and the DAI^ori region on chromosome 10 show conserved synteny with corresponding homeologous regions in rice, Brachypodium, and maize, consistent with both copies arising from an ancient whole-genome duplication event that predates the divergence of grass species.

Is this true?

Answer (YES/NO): NO